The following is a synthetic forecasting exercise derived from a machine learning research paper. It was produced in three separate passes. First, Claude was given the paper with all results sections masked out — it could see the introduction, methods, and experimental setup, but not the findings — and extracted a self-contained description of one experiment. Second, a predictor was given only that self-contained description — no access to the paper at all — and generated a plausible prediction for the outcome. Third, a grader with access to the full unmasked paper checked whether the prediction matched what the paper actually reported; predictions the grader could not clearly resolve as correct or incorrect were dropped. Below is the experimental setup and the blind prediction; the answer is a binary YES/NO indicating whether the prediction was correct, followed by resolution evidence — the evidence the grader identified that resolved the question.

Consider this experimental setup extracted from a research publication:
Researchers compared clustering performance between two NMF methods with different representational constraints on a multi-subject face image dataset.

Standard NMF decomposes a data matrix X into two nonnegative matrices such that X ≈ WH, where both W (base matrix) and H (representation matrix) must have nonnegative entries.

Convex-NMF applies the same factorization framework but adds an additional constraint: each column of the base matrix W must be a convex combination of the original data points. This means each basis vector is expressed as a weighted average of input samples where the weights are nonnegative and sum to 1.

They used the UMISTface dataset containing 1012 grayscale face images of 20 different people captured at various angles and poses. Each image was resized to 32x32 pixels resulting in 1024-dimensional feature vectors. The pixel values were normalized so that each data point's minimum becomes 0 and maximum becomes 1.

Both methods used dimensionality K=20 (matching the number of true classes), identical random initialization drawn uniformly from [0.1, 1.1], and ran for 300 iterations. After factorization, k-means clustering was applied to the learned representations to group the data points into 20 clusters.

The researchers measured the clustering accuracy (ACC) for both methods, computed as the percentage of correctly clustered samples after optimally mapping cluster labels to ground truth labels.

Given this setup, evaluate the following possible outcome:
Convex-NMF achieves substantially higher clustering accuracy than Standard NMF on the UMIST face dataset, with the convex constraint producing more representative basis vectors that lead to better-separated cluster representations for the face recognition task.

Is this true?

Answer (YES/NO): NO